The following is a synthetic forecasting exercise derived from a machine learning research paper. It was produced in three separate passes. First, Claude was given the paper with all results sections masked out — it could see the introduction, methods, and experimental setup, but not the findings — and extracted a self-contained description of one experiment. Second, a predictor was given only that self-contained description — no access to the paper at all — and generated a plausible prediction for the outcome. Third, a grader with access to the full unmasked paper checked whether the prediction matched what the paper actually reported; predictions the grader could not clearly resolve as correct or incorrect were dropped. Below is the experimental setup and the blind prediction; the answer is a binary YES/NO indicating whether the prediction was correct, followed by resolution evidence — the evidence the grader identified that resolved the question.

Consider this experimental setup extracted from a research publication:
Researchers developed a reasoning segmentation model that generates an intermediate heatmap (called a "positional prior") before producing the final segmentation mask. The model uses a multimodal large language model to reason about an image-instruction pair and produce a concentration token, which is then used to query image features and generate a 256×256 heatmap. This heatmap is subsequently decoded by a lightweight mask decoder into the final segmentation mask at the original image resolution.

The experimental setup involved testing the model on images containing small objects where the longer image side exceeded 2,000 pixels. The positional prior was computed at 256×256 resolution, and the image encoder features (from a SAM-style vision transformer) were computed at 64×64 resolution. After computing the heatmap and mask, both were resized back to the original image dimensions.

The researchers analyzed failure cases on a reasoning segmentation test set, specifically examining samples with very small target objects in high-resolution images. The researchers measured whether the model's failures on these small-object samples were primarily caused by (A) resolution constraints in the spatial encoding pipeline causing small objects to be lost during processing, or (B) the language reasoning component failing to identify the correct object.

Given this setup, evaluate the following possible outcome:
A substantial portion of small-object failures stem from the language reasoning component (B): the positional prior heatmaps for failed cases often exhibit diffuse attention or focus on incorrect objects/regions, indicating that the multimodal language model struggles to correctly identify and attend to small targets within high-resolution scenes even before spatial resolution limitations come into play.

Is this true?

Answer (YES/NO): NO